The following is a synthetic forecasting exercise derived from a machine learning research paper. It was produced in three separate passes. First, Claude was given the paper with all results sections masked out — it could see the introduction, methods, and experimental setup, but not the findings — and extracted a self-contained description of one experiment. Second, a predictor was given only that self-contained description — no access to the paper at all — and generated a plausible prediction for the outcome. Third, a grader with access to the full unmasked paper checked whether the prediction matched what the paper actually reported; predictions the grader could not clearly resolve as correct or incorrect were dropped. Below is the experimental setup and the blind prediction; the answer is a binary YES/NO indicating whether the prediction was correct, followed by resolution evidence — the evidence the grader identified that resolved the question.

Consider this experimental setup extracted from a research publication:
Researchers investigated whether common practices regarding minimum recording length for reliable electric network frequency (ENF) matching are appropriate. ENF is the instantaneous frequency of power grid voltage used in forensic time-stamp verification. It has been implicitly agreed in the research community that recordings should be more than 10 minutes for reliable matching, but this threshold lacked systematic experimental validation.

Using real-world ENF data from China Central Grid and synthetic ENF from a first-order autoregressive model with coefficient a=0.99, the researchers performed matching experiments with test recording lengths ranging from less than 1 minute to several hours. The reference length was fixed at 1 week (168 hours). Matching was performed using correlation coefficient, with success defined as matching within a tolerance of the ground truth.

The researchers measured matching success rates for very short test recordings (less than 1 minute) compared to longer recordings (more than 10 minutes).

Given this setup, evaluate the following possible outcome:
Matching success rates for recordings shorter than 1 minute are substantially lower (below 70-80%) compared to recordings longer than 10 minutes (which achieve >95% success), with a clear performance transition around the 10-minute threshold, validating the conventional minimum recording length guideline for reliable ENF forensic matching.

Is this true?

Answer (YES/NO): NO